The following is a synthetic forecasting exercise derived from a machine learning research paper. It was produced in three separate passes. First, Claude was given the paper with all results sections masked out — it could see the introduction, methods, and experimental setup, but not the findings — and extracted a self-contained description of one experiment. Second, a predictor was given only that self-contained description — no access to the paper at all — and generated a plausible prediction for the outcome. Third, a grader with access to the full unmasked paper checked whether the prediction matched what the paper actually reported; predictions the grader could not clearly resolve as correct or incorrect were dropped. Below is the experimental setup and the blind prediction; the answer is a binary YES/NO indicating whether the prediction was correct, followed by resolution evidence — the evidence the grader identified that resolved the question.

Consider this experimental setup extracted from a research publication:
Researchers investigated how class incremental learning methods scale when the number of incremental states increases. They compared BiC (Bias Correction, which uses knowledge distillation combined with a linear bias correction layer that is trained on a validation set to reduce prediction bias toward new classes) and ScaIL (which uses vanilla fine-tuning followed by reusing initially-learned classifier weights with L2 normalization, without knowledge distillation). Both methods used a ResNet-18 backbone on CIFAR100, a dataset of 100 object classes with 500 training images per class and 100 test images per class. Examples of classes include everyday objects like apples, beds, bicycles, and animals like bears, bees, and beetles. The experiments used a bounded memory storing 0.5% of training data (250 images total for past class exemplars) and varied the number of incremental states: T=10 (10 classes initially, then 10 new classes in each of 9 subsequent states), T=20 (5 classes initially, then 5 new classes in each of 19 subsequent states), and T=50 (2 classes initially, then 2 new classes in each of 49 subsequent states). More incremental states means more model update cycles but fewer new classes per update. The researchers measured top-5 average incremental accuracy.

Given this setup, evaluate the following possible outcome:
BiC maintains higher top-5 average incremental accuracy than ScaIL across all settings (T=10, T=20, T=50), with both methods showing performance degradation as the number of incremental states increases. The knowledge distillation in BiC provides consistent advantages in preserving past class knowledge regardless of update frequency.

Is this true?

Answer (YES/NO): NO